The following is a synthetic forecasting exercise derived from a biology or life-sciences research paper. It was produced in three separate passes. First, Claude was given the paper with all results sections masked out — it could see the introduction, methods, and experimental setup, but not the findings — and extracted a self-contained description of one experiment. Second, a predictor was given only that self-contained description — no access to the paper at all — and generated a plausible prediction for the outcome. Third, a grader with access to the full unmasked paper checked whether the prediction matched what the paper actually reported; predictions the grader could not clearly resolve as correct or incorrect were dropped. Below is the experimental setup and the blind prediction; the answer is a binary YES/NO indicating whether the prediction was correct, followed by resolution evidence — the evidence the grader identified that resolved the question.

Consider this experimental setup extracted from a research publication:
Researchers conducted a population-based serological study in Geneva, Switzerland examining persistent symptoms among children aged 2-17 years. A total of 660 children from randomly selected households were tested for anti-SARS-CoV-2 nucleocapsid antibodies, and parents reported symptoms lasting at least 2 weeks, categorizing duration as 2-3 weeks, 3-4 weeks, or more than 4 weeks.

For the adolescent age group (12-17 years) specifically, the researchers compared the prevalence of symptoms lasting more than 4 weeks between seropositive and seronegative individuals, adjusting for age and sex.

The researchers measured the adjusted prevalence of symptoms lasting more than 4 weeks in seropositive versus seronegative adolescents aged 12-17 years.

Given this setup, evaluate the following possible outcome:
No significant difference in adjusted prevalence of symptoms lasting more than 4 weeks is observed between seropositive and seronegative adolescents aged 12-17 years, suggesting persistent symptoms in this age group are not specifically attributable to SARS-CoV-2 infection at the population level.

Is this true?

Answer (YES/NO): YES